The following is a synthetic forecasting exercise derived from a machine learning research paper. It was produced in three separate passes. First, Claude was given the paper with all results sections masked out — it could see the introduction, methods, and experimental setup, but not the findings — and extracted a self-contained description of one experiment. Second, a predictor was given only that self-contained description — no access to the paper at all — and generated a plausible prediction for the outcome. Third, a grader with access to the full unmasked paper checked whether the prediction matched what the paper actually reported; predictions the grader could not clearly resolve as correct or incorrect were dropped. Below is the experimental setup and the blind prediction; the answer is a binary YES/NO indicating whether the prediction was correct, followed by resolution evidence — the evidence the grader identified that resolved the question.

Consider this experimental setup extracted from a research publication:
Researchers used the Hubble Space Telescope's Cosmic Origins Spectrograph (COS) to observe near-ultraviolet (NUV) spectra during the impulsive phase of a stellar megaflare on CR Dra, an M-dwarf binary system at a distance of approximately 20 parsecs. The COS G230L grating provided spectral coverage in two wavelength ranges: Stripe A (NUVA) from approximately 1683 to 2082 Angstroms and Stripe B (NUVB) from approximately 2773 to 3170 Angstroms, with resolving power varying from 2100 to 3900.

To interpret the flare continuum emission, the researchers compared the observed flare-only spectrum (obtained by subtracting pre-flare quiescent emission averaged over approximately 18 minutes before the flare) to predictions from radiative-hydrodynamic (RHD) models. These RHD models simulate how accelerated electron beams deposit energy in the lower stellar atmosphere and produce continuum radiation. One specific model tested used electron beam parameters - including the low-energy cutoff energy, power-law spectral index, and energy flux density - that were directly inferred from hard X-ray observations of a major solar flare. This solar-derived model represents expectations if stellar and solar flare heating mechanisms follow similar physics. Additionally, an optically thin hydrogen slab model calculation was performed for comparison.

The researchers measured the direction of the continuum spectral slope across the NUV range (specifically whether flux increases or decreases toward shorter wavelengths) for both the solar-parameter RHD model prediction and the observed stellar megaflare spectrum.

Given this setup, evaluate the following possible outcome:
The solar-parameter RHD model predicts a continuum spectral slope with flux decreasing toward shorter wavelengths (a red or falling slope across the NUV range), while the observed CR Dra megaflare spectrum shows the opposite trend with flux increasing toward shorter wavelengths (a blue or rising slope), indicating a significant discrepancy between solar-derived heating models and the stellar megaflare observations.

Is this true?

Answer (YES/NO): YES